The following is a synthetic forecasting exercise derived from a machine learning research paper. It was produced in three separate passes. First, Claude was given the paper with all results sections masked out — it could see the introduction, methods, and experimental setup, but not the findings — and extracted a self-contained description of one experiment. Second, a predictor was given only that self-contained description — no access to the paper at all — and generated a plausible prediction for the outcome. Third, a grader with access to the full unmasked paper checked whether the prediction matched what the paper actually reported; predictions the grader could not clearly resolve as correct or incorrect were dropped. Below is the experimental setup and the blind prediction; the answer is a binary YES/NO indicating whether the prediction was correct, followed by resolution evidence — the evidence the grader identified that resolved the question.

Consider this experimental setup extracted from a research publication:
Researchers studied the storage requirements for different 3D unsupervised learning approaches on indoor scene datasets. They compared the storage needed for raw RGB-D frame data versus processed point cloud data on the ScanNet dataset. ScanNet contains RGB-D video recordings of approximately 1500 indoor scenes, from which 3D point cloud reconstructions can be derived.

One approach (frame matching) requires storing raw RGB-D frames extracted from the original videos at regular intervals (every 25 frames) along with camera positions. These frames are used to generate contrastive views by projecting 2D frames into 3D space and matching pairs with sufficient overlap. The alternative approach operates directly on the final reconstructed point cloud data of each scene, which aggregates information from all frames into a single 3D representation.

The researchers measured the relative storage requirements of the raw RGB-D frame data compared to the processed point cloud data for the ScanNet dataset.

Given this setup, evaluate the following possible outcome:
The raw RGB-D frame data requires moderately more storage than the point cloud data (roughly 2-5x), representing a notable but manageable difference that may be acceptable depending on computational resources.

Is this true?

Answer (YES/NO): NO